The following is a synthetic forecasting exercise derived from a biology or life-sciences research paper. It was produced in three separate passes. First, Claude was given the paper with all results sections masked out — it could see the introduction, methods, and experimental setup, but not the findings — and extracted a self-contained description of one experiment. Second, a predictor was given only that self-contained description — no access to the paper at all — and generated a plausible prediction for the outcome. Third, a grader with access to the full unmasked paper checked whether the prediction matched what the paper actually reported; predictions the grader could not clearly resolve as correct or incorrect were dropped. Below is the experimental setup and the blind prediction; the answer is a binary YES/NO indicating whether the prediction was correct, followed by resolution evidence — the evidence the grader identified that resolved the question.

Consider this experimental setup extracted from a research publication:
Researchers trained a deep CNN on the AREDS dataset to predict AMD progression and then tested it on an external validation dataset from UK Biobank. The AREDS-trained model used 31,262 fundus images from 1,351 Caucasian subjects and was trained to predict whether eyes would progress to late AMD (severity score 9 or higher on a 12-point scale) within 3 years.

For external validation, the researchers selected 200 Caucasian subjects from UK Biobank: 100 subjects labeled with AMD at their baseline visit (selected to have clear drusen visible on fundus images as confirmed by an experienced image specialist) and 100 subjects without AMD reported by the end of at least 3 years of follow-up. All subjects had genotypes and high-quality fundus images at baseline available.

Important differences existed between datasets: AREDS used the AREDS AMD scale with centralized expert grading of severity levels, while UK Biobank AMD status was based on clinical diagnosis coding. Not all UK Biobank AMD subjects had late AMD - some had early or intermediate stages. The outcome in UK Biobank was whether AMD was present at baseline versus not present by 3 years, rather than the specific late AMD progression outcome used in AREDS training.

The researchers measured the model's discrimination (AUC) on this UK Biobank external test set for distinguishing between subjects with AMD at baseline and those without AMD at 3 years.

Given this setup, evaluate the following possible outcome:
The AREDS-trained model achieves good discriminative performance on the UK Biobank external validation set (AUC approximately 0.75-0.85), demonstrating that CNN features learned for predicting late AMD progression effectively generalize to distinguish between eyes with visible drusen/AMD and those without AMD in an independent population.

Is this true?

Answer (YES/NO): NO